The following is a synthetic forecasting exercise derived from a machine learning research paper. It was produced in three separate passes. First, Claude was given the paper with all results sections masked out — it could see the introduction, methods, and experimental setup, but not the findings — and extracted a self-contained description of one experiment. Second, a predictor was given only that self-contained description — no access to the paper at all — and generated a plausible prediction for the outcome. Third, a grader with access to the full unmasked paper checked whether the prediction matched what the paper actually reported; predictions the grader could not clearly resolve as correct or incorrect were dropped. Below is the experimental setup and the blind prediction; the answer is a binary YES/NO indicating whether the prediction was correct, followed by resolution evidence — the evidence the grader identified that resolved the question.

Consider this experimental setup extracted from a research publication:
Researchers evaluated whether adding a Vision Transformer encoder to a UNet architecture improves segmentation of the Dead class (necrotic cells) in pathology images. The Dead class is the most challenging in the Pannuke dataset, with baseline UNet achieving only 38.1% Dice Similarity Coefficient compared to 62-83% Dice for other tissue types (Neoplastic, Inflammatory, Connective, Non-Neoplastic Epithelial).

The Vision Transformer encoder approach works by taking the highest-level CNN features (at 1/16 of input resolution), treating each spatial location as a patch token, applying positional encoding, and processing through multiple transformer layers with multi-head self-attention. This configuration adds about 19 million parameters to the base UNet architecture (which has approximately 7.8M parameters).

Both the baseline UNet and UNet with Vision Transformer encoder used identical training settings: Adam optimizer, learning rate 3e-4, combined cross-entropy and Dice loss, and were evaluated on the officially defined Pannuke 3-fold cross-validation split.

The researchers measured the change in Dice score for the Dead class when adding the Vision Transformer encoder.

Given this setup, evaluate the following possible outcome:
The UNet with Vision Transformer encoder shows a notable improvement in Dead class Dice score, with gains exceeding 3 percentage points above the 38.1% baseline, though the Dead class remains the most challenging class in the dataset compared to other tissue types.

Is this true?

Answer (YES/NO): NO